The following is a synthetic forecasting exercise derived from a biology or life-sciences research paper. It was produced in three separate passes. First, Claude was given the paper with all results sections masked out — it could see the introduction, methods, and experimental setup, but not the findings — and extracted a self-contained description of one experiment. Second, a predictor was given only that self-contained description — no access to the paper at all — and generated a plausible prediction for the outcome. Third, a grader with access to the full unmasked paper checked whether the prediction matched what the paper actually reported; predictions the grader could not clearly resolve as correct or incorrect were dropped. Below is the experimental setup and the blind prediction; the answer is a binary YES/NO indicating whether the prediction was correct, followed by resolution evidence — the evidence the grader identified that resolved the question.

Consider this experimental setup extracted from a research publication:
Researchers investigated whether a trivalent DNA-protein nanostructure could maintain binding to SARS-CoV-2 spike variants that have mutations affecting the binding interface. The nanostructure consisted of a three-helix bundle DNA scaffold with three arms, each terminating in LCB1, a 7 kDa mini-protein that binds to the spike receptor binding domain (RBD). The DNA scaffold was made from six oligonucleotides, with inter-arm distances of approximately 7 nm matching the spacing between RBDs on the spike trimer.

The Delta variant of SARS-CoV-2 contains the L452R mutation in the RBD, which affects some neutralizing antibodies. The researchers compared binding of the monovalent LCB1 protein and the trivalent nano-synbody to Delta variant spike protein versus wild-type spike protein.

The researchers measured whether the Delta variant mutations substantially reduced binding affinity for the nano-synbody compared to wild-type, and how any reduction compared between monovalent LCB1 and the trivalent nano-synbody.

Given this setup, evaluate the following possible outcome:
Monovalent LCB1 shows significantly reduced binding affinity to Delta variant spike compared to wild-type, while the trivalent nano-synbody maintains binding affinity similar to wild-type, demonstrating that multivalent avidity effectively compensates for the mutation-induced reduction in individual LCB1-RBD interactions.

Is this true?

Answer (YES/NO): YES